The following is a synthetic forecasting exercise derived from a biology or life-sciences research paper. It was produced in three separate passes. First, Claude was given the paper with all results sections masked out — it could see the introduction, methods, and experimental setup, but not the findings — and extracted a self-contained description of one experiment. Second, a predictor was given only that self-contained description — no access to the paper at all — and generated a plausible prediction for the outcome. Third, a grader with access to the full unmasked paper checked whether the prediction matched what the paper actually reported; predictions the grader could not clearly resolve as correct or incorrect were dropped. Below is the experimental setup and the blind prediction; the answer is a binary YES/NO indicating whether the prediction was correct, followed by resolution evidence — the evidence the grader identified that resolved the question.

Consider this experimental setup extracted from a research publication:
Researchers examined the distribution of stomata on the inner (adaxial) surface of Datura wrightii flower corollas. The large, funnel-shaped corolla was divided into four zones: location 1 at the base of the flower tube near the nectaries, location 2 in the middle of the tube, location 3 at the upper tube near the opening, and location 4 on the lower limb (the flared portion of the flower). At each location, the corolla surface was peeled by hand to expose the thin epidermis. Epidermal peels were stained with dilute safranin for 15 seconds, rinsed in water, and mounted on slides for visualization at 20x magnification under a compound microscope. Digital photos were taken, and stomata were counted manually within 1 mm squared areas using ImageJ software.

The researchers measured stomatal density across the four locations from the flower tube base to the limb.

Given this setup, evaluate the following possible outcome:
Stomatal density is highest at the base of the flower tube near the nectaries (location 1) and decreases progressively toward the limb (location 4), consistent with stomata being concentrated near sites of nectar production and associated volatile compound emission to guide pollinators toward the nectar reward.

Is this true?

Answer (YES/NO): NO